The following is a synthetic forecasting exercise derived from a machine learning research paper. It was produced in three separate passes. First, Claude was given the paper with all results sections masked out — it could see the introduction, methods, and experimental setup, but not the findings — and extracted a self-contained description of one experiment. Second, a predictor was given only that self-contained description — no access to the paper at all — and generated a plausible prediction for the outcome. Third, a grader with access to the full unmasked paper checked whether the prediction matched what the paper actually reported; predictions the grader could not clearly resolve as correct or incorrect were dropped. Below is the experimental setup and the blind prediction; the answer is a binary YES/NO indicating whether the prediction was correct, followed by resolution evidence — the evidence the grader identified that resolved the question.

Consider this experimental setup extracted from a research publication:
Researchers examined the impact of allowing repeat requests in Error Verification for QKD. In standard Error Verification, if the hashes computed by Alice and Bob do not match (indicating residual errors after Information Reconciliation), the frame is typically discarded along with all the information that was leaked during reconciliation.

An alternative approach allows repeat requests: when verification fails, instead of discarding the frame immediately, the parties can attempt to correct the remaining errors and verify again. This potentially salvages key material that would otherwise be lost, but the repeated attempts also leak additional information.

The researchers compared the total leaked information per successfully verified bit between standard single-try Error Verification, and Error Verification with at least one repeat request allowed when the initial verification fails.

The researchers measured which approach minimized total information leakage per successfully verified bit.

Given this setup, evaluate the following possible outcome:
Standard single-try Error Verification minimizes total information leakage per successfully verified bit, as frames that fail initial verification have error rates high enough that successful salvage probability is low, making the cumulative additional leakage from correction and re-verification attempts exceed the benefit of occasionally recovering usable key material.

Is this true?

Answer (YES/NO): NO